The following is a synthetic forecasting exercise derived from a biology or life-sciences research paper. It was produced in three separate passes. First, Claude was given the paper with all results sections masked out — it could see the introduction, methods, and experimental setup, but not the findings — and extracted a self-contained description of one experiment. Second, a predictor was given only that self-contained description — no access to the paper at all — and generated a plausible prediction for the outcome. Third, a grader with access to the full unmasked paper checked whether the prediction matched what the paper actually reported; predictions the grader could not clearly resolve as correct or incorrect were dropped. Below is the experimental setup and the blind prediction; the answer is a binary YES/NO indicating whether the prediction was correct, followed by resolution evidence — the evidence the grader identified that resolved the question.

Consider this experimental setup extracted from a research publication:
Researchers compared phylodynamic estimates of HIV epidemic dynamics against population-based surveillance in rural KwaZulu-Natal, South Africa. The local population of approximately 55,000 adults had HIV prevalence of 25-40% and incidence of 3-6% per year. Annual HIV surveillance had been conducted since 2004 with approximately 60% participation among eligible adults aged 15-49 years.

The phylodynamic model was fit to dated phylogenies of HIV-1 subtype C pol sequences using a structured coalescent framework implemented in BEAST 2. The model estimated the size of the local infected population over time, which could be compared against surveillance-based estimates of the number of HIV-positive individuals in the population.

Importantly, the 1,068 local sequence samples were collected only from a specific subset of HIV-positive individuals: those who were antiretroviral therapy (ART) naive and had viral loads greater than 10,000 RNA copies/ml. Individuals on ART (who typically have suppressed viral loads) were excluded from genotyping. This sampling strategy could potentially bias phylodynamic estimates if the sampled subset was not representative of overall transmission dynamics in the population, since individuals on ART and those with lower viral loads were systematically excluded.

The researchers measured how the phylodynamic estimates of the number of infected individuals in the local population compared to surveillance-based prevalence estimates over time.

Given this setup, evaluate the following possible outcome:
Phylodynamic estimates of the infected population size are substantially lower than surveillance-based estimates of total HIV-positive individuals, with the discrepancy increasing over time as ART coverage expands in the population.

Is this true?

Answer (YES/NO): NO